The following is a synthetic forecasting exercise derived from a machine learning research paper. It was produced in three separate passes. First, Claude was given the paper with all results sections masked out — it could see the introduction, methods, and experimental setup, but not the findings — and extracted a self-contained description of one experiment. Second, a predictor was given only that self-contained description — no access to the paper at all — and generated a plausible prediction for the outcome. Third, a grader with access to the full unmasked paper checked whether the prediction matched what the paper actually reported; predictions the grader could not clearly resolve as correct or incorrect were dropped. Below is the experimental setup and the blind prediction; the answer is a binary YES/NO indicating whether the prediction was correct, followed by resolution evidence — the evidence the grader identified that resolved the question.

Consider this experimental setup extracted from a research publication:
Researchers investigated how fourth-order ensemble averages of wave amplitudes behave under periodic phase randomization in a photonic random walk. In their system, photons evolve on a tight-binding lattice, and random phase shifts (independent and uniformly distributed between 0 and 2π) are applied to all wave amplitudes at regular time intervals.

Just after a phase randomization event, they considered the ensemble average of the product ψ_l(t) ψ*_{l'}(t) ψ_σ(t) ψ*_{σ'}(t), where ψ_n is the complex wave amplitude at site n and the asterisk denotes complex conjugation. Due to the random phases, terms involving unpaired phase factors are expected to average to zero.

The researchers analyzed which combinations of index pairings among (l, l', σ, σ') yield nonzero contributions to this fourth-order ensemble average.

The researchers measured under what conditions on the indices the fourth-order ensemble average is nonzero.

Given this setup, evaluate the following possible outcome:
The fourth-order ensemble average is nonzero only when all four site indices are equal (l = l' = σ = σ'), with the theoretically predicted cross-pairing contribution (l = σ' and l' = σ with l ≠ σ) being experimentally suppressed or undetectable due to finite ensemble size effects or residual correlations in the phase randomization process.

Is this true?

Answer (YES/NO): NO